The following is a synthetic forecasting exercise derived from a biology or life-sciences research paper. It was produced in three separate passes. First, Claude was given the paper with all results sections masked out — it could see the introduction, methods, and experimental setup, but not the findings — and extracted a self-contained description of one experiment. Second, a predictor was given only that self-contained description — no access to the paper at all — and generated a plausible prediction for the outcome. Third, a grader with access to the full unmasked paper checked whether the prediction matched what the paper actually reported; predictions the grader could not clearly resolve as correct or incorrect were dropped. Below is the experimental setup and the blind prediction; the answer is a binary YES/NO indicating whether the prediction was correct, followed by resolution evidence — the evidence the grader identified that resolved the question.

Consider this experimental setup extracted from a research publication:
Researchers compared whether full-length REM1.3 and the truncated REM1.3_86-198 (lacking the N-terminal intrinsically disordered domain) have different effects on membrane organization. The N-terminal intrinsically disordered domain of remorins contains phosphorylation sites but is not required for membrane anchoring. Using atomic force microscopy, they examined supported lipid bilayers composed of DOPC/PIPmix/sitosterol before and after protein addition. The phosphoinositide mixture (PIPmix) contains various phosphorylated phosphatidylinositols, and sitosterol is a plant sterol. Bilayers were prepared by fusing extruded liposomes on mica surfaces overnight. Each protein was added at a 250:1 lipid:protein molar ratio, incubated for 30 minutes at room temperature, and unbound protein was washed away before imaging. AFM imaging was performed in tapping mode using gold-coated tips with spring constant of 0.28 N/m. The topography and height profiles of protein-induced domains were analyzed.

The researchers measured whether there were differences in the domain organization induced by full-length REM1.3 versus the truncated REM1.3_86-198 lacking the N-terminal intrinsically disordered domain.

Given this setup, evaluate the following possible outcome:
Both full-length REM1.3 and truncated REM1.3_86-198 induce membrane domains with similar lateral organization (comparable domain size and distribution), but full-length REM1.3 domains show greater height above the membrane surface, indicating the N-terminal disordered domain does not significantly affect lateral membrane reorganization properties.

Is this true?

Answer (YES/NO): NO